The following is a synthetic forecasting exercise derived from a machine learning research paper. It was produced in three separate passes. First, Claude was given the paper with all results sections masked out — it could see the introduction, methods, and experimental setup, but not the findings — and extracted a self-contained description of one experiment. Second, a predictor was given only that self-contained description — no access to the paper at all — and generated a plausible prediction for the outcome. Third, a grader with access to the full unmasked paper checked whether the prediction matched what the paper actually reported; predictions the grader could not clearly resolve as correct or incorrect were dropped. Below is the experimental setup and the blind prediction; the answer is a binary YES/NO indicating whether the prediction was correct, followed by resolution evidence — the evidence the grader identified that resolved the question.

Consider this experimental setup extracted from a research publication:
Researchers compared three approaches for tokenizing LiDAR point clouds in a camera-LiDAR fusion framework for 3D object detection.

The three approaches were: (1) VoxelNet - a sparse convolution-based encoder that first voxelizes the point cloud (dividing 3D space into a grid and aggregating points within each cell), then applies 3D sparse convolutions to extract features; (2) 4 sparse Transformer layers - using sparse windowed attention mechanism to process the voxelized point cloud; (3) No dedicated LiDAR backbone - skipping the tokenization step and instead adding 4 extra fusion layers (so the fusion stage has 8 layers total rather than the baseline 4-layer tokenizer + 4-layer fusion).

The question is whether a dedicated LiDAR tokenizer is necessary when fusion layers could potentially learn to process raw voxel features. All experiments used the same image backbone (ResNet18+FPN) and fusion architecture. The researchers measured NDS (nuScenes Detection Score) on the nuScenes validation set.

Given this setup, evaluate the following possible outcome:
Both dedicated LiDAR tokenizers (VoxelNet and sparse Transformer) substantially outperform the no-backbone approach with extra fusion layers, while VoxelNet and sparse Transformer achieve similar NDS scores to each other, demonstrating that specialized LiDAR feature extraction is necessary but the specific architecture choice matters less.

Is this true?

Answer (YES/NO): YES